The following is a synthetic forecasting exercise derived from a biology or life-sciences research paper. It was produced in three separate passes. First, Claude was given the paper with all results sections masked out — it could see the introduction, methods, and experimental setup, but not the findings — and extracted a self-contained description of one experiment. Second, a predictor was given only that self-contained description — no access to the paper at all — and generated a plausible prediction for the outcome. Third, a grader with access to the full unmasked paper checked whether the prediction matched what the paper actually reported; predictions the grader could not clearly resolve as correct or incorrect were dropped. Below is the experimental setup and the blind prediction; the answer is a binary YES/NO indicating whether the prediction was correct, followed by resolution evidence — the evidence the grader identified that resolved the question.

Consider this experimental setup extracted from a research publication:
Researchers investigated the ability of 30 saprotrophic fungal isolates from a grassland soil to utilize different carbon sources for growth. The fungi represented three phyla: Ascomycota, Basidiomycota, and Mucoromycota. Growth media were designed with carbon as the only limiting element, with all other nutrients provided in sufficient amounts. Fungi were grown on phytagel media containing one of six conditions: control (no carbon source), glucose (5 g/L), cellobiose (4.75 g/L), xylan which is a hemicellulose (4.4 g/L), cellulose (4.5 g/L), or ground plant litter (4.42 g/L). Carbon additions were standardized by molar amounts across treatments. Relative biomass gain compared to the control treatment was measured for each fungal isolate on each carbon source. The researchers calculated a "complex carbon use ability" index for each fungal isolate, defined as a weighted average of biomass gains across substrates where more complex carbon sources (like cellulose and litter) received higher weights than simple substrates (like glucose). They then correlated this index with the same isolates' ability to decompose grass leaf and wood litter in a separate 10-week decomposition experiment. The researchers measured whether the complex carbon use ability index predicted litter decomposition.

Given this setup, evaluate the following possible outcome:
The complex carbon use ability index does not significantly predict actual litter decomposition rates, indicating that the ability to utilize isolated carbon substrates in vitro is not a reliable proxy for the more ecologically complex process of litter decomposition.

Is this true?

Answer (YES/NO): NO